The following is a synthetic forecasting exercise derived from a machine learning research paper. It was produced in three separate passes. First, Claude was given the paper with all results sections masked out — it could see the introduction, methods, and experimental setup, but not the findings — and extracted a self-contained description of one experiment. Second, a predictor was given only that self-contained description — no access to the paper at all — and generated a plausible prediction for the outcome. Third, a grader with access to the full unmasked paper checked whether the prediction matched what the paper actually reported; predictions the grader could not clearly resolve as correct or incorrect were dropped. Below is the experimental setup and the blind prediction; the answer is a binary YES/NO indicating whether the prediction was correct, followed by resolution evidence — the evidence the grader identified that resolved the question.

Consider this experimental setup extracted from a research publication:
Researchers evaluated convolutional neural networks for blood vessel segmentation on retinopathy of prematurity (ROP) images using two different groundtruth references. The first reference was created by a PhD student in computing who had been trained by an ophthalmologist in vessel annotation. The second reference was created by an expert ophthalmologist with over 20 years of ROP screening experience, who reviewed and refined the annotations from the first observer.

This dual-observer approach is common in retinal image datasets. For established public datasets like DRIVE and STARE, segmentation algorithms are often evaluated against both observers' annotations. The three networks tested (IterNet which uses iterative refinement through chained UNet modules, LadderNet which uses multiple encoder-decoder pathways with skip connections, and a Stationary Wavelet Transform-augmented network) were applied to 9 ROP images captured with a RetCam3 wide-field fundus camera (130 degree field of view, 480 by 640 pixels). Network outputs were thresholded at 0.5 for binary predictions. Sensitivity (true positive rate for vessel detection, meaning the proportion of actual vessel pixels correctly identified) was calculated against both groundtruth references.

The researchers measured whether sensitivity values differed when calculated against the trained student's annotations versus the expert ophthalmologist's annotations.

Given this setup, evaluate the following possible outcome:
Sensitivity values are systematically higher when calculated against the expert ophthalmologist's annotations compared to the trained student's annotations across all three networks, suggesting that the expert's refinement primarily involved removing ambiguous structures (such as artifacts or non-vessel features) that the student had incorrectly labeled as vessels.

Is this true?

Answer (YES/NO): NO